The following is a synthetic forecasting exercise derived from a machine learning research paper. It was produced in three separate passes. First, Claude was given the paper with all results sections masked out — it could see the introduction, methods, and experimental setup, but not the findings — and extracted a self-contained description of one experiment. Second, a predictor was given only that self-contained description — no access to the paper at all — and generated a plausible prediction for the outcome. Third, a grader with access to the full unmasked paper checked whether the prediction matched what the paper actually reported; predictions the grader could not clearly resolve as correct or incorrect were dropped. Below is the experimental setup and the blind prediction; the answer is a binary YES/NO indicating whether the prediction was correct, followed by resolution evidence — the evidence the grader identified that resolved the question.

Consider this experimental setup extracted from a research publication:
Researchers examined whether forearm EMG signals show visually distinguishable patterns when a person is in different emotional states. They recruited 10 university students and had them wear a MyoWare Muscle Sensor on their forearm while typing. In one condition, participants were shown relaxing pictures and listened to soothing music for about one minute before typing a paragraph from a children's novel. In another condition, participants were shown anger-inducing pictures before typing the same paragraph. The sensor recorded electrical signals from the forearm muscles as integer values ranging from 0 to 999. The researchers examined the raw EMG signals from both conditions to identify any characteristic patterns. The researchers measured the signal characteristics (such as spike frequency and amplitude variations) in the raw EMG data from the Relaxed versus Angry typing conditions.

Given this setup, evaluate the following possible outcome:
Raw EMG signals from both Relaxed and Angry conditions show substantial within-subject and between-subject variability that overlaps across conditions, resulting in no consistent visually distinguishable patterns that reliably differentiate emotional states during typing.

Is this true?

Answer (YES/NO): NO